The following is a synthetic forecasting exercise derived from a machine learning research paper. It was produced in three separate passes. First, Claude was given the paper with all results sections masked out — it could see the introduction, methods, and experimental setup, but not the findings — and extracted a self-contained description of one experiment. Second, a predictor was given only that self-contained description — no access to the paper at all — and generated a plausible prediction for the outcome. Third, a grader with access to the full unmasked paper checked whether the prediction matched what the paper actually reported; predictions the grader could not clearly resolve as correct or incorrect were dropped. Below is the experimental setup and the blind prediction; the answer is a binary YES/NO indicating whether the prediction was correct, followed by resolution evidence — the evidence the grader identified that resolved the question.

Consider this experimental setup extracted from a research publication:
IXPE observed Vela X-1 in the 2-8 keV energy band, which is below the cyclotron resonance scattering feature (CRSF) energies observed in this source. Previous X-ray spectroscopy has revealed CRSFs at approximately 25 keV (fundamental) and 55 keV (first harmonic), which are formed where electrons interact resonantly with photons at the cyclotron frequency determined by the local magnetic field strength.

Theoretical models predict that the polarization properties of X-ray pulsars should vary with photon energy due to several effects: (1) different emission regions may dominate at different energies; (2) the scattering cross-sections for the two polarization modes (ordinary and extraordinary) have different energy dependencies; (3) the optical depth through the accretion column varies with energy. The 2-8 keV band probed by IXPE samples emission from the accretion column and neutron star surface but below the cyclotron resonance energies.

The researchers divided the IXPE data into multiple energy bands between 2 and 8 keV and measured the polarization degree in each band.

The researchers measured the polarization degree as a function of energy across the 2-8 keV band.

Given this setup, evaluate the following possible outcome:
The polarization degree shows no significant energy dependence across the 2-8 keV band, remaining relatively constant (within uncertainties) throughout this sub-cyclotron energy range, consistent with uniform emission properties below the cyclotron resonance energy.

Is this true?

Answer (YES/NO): NO